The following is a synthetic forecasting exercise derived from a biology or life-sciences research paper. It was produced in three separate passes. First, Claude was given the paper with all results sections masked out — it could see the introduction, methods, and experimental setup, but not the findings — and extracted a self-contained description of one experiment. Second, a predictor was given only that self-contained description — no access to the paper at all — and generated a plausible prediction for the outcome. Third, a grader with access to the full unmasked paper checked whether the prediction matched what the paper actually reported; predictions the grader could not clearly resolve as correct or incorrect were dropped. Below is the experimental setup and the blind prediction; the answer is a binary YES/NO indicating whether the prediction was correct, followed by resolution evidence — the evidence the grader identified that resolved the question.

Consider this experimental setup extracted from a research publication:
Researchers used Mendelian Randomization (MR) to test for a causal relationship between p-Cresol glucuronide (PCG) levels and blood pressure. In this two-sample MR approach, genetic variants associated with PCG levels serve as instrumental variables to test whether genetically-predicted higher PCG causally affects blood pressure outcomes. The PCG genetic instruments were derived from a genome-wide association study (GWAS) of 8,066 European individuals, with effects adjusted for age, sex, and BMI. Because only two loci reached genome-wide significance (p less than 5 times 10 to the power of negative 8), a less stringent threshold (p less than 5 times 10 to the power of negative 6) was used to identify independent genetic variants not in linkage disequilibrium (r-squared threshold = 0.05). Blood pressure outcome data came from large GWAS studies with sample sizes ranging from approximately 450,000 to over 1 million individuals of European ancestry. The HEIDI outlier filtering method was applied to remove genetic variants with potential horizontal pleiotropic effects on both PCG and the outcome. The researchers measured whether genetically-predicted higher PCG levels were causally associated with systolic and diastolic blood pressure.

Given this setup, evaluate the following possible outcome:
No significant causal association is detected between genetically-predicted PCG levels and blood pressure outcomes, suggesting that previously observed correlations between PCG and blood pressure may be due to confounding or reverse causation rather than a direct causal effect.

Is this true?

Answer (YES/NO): NO